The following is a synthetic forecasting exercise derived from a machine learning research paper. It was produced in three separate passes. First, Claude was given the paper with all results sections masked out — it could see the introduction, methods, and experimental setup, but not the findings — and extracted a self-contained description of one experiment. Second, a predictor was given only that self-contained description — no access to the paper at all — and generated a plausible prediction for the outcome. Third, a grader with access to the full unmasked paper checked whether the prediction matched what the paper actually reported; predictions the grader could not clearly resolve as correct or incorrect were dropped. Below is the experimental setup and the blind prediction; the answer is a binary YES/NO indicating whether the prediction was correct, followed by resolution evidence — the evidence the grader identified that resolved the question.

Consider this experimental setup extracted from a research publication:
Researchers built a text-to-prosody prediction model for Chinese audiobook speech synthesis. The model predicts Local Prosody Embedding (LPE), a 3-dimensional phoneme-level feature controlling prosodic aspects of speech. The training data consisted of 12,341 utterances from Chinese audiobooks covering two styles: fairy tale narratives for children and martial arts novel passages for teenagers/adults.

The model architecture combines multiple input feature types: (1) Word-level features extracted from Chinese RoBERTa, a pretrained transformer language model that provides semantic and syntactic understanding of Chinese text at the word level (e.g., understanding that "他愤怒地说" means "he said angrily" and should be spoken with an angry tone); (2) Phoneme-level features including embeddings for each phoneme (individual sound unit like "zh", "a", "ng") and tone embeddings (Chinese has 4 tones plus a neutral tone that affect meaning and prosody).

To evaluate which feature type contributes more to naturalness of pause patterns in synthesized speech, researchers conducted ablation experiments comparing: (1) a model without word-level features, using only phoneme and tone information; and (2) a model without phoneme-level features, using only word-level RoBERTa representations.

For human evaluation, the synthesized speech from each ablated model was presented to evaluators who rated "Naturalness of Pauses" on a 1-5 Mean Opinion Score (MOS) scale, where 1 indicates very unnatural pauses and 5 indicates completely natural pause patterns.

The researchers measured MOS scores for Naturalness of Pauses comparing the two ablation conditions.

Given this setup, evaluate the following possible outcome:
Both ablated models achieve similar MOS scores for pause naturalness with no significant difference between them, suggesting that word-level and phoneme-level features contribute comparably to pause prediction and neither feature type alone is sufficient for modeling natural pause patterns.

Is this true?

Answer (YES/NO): NO